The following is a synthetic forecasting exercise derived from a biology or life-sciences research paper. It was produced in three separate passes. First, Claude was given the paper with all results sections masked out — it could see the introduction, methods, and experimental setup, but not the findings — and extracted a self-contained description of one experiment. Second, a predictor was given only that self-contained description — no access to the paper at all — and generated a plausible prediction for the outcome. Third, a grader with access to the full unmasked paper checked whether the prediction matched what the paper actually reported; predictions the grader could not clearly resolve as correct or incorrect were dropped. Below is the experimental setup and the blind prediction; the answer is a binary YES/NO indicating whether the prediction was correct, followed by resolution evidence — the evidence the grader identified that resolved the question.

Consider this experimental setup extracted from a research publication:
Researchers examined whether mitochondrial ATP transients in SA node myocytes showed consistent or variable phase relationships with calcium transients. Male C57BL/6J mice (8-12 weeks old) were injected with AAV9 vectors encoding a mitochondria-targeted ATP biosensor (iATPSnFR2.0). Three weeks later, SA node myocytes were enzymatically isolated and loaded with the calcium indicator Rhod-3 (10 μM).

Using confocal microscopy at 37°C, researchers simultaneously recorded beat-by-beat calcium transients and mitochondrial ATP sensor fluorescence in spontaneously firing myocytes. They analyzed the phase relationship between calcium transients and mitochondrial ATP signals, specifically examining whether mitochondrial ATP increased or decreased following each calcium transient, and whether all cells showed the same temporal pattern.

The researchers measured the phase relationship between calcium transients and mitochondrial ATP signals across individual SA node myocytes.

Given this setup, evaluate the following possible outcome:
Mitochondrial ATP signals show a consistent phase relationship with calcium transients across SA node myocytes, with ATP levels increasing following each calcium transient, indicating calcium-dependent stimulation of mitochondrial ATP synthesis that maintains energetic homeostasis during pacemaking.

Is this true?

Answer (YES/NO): NO